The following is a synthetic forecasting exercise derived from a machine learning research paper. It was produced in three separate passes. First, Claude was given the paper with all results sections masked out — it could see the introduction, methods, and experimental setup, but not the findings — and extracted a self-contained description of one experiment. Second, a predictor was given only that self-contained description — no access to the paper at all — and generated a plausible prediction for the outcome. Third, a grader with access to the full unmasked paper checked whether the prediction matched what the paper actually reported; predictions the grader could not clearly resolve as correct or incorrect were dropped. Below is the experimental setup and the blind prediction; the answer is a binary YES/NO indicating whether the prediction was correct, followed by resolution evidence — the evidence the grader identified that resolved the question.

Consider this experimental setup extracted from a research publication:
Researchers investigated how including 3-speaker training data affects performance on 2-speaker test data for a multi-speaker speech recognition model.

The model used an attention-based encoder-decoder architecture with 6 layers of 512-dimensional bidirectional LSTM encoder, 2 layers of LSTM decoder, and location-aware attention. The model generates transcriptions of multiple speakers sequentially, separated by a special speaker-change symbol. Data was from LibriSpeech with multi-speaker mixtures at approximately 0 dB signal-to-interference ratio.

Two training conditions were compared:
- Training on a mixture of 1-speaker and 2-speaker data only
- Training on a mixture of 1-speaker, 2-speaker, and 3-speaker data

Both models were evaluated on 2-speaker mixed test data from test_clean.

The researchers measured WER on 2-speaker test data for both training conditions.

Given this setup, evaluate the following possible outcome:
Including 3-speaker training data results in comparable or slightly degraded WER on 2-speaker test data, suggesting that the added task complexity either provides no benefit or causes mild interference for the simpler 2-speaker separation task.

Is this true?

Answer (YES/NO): NO